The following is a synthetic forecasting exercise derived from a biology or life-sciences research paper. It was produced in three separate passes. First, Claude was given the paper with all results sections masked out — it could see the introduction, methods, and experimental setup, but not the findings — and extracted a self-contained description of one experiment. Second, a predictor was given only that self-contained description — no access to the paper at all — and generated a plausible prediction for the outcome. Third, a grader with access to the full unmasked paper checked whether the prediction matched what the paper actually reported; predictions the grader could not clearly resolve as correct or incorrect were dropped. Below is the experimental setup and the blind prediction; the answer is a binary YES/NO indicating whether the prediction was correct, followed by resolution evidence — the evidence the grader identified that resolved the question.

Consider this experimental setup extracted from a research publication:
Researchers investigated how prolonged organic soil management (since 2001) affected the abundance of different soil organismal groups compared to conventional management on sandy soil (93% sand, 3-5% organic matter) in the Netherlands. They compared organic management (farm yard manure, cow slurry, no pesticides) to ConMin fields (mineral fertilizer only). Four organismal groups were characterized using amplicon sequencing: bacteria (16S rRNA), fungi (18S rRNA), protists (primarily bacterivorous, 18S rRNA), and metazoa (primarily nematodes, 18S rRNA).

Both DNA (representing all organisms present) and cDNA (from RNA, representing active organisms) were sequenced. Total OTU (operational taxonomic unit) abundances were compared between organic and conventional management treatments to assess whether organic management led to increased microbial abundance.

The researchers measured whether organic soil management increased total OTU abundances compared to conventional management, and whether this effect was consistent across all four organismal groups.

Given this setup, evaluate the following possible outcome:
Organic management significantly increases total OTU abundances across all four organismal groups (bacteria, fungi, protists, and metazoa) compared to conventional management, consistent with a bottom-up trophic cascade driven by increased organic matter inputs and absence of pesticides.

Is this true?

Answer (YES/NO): NO